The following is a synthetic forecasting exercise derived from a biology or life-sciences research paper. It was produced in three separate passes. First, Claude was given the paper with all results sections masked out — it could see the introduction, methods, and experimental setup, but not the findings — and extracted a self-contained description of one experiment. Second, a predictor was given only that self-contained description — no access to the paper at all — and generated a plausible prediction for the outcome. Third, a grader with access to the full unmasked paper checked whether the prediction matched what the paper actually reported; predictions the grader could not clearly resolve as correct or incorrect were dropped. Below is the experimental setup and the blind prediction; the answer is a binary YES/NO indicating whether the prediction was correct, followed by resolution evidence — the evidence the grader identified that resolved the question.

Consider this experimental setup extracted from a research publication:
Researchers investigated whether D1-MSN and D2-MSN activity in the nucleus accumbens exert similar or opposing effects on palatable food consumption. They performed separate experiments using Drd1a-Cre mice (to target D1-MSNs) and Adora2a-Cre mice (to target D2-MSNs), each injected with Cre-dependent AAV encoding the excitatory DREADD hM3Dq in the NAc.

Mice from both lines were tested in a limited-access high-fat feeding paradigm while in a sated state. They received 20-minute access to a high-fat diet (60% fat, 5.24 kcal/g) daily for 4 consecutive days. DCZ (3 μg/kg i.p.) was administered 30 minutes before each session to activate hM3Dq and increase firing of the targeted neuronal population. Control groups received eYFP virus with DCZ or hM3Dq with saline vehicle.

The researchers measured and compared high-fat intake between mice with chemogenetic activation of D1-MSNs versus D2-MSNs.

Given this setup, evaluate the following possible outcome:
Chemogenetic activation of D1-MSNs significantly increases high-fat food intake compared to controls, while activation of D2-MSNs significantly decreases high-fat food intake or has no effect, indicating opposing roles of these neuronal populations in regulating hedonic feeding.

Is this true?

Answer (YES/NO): NO